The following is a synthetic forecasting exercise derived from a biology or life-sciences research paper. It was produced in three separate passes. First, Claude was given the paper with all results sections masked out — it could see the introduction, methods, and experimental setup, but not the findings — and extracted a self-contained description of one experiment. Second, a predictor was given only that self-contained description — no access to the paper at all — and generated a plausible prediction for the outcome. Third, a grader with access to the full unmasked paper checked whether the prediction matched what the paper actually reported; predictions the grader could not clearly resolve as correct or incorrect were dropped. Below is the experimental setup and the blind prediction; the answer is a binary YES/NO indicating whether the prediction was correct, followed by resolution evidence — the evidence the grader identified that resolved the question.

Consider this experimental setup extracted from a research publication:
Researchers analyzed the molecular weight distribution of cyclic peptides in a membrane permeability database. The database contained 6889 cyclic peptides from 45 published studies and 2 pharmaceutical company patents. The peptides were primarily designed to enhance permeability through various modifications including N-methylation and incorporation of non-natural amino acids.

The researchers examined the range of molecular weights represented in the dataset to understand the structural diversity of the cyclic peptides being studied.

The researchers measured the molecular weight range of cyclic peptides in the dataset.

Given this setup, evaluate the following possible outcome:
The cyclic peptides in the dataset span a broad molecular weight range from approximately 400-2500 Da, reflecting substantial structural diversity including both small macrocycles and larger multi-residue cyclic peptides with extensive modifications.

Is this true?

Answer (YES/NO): NO